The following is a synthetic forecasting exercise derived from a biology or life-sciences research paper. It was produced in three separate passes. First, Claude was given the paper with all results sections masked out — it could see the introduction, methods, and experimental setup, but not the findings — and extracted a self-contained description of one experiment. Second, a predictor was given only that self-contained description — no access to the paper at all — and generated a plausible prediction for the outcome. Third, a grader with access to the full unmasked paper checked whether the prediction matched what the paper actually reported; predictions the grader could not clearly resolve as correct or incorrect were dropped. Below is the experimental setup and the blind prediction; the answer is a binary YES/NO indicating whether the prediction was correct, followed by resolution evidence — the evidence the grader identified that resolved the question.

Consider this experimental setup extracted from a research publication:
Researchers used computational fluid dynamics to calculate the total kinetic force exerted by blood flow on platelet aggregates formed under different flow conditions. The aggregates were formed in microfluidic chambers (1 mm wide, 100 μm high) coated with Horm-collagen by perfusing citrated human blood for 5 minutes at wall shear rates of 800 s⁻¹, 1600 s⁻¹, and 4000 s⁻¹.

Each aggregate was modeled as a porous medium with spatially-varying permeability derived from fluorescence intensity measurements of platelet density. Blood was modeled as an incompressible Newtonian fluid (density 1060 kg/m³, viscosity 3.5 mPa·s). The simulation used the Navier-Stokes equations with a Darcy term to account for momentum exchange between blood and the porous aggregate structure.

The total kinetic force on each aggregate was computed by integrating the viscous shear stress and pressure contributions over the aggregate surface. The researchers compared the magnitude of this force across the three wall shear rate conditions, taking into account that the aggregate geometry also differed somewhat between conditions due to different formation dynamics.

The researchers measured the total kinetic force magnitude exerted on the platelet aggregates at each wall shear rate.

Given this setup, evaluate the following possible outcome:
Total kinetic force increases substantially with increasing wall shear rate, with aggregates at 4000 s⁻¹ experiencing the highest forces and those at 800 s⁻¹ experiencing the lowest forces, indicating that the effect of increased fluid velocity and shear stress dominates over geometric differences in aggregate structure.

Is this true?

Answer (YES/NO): YES